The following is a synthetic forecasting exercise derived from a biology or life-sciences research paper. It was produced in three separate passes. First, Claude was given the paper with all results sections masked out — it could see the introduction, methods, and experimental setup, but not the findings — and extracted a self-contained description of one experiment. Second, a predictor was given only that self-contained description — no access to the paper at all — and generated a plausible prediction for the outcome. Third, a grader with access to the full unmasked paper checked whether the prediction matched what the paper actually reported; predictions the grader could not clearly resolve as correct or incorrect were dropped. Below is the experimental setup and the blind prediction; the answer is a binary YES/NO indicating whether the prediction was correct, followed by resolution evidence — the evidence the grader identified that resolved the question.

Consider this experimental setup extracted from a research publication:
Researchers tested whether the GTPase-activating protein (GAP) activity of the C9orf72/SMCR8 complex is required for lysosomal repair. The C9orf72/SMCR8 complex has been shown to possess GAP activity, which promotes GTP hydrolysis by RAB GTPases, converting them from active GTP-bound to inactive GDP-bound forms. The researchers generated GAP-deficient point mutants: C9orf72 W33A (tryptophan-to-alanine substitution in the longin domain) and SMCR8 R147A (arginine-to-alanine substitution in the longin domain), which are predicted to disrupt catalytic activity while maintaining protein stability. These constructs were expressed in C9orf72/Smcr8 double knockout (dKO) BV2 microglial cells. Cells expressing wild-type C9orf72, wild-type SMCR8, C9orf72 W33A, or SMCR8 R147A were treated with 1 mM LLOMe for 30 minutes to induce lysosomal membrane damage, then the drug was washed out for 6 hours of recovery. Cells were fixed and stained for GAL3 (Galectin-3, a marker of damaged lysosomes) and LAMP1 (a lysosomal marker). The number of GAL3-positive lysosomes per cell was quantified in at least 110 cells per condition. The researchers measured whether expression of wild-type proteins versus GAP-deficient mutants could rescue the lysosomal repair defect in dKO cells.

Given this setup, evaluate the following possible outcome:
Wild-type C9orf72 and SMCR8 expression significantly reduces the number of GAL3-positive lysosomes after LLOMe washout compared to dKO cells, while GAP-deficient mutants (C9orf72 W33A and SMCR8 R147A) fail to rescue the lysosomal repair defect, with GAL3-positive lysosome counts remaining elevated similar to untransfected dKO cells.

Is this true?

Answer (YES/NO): YES